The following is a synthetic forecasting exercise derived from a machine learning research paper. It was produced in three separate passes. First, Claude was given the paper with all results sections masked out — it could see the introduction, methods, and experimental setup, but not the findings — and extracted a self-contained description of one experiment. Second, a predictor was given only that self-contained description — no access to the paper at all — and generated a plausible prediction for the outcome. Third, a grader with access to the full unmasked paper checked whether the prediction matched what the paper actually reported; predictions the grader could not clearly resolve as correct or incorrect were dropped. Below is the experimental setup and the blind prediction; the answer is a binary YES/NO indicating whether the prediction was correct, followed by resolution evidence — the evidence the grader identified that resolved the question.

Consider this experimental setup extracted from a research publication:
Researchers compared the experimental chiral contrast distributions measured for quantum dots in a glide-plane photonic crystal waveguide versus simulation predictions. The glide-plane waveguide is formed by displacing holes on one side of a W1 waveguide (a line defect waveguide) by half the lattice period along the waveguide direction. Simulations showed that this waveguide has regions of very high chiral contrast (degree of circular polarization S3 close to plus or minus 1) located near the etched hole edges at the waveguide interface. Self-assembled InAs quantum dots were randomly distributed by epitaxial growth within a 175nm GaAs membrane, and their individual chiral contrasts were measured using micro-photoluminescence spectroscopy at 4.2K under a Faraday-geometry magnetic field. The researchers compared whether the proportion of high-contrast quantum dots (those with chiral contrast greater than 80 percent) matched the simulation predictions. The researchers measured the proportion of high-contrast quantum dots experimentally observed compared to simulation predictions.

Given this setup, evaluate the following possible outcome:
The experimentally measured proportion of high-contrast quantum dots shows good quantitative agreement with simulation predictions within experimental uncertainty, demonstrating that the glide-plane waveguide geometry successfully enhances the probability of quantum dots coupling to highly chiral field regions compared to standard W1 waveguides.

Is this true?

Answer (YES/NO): NO